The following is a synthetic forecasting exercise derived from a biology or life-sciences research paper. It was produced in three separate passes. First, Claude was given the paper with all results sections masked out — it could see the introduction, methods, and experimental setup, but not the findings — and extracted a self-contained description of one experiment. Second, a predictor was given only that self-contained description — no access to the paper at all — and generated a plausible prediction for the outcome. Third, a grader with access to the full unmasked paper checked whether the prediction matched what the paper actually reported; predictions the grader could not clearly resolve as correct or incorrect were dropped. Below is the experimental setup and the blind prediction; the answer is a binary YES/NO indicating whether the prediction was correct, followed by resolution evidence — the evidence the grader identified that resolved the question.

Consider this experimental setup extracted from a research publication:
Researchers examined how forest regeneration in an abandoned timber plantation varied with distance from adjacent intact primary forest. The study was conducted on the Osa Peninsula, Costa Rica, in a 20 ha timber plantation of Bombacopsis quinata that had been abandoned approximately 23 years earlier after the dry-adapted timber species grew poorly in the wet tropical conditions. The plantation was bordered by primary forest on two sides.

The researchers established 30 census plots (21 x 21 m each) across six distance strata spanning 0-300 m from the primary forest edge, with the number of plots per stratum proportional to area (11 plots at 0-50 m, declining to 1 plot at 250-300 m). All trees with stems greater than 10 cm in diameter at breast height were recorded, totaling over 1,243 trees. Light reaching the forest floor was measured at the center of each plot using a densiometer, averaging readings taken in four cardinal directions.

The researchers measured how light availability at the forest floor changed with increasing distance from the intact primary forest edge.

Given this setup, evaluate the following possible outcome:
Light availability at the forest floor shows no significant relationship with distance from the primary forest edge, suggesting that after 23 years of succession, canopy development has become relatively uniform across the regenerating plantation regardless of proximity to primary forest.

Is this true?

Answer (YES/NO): YES